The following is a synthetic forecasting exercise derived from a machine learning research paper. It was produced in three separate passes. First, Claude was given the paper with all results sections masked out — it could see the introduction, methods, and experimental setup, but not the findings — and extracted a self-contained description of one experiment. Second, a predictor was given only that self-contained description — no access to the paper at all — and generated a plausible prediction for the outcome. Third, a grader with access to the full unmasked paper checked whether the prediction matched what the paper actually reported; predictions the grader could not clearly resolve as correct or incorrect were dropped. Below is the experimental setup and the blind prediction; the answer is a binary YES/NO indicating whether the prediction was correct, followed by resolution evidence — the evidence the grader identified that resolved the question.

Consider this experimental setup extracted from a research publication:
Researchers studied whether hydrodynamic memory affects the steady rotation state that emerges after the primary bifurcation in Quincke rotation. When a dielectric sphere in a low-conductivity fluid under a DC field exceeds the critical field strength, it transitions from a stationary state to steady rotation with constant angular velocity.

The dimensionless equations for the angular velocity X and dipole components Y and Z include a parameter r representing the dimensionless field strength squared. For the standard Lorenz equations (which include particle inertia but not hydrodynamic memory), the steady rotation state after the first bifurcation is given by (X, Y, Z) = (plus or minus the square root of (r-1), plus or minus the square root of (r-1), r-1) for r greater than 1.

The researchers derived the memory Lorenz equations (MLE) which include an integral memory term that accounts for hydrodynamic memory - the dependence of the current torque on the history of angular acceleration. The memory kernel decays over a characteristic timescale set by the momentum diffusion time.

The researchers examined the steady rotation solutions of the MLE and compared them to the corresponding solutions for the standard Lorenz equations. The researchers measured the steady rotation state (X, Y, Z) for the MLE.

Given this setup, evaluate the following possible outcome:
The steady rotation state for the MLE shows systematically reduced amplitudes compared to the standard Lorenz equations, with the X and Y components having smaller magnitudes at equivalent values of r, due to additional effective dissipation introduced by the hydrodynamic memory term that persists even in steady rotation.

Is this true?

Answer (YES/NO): NO